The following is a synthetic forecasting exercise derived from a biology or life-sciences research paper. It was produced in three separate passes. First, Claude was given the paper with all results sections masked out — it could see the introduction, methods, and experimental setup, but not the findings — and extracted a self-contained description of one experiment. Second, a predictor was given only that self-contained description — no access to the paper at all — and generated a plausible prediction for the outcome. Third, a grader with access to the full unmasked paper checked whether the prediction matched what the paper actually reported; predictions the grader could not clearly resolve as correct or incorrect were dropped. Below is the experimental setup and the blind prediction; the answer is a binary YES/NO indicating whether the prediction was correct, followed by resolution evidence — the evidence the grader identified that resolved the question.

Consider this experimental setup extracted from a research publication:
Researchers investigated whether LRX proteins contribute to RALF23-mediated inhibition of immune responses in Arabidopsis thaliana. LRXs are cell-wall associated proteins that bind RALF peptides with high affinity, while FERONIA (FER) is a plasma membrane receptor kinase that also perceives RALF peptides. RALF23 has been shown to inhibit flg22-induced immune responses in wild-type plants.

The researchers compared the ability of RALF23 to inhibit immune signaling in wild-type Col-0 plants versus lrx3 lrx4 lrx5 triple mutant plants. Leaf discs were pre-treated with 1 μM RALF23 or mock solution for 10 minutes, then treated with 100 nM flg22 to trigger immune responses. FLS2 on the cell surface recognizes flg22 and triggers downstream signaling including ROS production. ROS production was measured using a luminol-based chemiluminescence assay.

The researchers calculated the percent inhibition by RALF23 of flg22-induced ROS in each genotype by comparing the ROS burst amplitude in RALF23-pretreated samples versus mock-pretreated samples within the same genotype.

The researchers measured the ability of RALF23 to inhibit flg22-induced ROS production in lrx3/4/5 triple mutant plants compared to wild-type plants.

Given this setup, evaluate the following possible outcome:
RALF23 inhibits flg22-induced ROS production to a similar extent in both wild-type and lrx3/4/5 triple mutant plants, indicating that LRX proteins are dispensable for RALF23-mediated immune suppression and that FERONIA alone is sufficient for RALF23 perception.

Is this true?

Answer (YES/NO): NO